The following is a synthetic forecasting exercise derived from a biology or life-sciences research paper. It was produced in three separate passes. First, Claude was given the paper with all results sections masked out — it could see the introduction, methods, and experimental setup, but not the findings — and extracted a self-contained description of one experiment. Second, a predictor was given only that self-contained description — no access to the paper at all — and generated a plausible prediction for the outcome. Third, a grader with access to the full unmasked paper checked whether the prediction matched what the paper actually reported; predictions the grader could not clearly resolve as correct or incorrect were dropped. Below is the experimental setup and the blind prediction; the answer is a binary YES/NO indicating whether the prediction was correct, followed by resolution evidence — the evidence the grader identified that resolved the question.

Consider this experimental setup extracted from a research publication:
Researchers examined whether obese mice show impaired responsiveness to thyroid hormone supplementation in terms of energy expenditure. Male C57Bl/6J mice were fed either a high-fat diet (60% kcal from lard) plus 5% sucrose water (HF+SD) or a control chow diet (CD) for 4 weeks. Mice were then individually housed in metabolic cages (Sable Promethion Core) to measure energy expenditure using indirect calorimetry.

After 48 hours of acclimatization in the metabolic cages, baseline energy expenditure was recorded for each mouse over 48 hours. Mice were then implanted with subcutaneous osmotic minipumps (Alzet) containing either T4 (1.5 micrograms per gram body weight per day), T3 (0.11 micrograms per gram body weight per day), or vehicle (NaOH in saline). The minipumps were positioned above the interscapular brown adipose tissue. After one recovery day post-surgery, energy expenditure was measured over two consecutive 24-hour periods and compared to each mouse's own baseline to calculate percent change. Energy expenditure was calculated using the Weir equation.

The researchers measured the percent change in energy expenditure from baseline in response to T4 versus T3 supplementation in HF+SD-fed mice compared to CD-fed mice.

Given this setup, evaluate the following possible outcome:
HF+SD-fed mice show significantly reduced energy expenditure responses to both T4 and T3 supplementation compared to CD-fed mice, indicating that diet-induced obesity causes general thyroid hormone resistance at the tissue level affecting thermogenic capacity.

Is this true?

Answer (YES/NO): NO